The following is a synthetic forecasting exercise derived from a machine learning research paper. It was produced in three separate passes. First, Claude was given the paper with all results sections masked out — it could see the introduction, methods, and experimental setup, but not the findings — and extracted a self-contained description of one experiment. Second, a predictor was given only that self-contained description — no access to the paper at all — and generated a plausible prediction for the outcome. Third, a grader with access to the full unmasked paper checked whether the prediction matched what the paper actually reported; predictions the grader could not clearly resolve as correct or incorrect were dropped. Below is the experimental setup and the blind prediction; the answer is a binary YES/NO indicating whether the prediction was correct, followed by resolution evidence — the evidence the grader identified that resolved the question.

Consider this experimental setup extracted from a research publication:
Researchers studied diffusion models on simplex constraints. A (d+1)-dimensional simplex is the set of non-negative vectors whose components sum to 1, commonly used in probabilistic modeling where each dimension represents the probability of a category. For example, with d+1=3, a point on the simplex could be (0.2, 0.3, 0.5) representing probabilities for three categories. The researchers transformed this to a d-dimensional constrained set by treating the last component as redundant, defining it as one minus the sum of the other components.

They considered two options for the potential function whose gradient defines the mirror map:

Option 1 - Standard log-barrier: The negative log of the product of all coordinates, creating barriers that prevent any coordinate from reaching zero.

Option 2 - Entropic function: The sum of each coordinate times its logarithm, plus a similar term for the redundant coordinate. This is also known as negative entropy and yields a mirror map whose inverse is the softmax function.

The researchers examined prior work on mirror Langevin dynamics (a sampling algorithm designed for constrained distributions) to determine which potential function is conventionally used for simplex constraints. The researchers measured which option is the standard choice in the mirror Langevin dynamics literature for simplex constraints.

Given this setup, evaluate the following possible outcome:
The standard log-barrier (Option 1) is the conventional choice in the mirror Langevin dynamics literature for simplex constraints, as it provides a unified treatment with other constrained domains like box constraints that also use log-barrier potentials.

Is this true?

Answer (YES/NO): NO